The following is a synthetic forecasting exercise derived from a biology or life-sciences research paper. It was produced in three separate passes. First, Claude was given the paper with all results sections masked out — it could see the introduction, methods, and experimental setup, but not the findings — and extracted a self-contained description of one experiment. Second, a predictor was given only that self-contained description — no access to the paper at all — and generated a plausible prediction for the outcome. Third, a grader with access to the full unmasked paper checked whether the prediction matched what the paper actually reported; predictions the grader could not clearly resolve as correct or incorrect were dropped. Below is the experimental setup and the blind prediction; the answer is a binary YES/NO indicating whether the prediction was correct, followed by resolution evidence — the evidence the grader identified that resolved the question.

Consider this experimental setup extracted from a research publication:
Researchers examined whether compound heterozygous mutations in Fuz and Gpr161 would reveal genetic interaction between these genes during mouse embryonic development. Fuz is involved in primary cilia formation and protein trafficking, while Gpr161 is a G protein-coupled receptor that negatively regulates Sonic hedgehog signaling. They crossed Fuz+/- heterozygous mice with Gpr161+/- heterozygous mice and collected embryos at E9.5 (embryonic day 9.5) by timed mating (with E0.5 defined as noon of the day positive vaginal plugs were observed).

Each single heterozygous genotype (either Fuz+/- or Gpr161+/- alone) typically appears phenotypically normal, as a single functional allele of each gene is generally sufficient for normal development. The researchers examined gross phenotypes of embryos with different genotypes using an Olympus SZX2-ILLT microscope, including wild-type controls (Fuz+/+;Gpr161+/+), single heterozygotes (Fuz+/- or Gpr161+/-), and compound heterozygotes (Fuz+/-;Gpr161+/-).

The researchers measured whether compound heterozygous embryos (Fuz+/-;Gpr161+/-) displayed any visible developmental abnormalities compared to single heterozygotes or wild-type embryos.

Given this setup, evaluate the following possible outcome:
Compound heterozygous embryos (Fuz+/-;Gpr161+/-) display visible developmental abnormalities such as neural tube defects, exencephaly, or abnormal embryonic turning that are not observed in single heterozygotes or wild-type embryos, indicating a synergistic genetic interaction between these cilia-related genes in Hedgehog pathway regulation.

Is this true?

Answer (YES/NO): NO